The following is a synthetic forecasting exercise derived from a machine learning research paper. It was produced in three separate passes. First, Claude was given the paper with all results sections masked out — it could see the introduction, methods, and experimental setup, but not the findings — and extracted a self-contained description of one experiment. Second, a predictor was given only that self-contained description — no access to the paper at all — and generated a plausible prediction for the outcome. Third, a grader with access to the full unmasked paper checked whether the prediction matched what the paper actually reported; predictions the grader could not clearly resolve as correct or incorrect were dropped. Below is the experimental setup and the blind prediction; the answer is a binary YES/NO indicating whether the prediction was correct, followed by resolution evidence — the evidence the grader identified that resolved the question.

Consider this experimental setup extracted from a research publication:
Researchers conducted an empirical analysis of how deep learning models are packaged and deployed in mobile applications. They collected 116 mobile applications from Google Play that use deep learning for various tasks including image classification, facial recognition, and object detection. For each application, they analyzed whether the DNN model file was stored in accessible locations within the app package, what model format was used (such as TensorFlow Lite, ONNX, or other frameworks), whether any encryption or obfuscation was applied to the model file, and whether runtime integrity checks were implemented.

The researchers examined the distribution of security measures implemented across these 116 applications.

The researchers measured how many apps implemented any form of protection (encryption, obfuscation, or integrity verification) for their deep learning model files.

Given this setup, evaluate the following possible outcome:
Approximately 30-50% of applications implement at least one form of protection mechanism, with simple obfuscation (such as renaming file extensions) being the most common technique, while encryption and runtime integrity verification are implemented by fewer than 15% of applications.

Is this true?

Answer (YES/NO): NO